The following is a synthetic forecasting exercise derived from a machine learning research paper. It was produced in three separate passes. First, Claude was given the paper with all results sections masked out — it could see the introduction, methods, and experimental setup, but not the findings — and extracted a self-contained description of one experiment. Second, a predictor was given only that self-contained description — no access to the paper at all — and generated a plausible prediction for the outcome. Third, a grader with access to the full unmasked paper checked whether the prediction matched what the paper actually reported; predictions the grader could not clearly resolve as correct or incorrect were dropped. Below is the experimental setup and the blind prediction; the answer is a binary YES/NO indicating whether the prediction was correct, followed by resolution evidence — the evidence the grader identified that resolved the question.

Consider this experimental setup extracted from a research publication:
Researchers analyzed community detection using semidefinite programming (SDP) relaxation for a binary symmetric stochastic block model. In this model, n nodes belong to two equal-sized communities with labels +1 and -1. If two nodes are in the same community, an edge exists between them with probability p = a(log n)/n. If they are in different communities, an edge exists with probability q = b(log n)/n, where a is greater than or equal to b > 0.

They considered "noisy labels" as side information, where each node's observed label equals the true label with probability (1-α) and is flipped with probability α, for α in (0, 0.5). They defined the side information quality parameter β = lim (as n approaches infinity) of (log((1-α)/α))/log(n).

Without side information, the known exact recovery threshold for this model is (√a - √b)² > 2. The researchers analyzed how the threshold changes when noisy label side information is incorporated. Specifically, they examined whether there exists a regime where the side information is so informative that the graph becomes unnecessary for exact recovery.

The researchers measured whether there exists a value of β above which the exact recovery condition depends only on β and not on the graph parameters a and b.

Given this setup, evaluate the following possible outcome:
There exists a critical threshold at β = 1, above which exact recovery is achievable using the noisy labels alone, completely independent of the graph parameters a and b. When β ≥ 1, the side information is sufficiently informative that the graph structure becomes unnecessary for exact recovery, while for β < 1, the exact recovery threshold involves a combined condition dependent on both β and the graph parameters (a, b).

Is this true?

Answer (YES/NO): YES